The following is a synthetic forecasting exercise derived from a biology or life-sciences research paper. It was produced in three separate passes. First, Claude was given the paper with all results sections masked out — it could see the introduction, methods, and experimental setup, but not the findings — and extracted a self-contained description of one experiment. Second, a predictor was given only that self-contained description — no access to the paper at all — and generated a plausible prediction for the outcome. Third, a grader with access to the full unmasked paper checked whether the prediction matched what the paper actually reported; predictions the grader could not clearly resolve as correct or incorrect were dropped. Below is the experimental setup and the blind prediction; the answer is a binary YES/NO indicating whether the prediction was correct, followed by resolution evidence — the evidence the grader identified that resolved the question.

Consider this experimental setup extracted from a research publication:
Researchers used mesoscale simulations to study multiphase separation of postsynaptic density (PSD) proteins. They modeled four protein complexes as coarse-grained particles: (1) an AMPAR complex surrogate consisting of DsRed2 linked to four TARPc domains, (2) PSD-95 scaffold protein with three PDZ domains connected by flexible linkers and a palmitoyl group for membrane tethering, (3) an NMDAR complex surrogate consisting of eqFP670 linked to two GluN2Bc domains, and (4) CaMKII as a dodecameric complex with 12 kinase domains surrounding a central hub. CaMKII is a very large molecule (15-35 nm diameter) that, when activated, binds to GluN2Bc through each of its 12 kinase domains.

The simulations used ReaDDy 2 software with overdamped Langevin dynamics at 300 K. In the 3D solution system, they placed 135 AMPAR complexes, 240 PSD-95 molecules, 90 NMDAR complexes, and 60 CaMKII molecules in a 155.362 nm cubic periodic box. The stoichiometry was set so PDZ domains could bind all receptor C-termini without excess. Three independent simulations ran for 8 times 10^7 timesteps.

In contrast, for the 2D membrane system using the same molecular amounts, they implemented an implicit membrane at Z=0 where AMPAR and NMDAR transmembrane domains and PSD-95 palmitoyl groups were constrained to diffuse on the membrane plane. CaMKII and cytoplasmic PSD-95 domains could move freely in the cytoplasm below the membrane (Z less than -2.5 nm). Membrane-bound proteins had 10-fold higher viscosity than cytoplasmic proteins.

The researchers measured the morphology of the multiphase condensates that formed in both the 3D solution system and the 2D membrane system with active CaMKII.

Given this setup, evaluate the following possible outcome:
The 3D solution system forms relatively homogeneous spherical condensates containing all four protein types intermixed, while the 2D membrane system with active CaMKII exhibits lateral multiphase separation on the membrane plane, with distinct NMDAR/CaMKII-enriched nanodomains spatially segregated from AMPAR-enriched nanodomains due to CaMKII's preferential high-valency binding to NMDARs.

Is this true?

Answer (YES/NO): NO